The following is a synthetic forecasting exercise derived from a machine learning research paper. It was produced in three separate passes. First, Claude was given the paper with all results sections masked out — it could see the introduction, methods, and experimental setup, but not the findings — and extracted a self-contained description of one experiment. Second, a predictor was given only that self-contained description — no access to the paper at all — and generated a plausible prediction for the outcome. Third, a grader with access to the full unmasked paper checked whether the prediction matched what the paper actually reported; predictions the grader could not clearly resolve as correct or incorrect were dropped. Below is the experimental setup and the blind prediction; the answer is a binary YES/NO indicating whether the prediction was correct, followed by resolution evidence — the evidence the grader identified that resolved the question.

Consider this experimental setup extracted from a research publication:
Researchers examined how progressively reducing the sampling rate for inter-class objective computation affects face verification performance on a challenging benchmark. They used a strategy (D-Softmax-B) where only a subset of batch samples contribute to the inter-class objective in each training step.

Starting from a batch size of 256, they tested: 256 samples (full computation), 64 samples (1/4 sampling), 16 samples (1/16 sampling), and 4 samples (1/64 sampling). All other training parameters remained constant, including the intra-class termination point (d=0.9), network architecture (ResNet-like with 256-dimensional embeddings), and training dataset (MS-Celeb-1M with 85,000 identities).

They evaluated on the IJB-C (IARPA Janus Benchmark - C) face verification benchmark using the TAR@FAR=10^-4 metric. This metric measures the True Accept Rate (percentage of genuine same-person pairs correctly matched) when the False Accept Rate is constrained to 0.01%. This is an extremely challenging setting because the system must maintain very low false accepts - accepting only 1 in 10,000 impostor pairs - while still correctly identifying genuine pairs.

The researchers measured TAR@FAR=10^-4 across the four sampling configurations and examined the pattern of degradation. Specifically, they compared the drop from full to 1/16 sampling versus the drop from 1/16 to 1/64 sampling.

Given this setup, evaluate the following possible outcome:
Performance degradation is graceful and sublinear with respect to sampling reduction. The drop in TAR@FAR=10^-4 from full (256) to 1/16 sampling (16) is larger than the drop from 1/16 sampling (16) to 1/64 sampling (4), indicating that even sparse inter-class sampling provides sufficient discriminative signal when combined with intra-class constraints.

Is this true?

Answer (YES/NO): NO